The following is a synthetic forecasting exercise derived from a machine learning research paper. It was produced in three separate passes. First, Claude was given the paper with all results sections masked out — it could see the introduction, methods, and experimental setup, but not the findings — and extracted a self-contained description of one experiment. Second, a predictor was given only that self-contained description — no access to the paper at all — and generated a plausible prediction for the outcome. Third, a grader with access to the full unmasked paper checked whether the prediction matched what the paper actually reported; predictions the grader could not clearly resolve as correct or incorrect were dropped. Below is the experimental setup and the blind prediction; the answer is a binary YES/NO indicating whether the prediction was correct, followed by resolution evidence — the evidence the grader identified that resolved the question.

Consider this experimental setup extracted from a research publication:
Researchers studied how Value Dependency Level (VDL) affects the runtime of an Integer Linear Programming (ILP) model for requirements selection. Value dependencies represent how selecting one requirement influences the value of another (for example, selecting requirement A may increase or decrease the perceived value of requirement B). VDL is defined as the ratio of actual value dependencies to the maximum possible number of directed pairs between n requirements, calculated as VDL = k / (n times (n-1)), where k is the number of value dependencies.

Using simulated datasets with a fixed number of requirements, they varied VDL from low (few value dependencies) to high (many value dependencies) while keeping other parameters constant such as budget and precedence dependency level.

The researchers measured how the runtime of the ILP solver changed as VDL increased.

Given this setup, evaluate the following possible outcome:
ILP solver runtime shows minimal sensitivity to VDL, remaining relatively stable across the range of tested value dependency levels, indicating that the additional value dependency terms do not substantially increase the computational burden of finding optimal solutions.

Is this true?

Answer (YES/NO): YES